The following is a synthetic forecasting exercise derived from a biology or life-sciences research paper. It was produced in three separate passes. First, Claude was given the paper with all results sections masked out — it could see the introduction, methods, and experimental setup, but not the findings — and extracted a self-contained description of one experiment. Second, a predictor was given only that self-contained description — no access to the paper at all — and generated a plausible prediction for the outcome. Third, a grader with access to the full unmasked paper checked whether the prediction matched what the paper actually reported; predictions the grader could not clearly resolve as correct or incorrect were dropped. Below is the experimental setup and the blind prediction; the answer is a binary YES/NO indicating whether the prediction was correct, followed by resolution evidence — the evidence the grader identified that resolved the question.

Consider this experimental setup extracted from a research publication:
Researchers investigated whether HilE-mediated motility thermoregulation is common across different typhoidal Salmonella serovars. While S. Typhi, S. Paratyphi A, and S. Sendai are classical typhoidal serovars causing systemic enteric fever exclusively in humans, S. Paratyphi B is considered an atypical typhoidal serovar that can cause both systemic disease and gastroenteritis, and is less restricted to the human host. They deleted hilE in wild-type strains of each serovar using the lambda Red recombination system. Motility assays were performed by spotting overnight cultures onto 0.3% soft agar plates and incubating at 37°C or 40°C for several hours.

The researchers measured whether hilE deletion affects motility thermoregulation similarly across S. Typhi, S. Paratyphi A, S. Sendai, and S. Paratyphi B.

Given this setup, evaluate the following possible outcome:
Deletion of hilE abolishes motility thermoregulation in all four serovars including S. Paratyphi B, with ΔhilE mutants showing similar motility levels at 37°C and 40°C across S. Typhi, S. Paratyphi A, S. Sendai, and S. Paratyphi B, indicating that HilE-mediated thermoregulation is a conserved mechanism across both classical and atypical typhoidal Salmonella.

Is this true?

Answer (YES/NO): NO